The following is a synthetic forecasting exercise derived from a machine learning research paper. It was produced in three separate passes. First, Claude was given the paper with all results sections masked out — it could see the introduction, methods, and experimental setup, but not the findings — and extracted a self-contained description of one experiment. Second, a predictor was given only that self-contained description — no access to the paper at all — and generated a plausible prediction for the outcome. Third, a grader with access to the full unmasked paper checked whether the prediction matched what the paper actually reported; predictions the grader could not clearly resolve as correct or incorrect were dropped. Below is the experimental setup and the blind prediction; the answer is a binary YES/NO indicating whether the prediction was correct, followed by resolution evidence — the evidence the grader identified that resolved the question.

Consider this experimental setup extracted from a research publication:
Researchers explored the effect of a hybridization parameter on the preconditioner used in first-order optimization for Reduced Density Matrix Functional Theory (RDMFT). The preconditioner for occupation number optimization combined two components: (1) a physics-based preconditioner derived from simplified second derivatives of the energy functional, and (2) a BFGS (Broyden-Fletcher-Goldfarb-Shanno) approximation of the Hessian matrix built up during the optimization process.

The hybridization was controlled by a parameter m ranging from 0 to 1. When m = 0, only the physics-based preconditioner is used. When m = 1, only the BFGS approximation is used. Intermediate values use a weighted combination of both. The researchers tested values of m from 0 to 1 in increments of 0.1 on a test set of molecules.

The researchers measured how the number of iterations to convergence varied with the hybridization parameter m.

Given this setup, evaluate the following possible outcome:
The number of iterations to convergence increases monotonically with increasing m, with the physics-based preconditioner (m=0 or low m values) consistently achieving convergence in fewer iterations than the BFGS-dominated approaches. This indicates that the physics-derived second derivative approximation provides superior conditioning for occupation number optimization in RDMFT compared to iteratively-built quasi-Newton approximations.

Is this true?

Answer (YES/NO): NO